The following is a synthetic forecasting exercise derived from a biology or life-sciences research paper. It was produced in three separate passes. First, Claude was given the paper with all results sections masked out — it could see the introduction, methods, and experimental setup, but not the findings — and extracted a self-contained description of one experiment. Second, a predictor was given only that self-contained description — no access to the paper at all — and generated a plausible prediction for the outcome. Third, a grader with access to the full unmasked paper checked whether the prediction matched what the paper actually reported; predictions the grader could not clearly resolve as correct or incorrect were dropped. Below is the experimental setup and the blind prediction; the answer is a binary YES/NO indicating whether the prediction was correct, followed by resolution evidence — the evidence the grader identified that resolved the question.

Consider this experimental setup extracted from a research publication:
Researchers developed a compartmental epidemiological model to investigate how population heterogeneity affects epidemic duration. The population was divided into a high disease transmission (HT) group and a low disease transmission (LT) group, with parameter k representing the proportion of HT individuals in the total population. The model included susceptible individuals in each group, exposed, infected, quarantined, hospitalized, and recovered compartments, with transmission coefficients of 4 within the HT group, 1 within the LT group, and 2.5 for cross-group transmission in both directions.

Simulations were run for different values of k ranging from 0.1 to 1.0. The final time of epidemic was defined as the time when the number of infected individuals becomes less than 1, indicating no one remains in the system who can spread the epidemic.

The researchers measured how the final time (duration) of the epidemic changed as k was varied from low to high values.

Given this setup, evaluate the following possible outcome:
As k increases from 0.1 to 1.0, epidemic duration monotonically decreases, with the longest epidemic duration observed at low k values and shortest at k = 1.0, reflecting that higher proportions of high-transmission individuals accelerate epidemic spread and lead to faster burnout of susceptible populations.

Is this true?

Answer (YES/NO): YES